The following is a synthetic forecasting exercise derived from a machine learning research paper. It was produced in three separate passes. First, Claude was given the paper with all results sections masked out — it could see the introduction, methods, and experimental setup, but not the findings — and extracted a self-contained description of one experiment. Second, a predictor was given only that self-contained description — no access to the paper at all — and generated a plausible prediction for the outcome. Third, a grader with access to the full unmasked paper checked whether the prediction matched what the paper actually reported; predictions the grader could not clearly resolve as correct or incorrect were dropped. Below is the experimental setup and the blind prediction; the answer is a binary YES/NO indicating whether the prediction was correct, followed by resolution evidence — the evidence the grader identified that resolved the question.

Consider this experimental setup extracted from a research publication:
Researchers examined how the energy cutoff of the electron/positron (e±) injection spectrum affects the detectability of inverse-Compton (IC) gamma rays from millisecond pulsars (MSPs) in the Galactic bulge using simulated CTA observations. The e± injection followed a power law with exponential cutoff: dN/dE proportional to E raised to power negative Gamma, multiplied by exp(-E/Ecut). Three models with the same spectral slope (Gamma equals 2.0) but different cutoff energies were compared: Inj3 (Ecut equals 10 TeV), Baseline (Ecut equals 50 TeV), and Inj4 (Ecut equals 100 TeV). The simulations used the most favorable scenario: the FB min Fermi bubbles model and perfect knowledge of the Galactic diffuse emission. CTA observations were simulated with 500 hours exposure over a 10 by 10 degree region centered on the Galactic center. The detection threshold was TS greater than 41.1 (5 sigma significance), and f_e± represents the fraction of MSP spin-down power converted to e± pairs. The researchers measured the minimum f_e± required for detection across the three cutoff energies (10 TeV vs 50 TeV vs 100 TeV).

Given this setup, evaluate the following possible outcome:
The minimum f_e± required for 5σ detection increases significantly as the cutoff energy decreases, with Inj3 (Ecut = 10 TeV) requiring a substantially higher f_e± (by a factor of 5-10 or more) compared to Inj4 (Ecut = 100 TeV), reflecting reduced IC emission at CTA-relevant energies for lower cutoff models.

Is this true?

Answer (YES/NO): NO